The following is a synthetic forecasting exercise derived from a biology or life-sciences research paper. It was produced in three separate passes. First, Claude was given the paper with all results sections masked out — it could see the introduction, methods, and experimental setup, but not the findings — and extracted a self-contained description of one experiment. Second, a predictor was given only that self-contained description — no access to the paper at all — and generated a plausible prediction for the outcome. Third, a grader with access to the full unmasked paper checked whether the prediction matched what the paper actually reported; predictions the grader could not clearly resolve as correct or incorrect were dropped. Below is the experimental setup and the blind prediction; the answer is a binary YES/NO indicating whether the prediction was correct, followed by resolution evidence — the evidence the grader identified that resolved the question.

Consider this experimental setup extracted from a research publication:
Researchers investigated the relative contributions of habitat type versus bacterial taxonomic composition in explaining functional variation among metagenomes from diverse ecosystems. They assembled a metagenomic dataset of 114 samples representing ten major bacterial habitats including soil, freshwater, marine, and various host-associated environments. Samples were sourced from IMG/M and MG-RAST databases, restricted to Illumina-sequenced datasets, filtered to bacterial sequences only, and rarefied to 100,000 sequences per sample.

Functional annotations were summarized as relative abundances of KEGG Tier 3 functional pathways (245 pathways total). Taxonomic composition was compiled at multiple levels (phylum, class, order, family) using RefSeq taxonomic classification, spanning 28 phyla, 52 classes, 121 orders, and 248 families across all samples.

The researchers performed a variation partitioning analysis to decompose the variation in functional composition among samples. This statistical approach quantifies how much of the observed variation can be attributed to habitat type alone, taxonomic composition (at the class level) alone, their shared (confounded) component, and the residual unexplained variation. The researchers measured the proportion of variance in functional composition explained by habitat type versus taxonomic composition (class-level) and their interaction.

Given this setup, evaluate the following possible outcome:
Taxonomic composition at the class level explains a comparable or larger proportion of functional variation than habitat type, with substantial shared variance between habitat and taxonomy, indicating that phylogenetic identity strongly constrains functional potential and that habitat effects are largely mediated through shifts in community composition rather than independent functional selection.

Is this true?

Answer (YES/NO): YES